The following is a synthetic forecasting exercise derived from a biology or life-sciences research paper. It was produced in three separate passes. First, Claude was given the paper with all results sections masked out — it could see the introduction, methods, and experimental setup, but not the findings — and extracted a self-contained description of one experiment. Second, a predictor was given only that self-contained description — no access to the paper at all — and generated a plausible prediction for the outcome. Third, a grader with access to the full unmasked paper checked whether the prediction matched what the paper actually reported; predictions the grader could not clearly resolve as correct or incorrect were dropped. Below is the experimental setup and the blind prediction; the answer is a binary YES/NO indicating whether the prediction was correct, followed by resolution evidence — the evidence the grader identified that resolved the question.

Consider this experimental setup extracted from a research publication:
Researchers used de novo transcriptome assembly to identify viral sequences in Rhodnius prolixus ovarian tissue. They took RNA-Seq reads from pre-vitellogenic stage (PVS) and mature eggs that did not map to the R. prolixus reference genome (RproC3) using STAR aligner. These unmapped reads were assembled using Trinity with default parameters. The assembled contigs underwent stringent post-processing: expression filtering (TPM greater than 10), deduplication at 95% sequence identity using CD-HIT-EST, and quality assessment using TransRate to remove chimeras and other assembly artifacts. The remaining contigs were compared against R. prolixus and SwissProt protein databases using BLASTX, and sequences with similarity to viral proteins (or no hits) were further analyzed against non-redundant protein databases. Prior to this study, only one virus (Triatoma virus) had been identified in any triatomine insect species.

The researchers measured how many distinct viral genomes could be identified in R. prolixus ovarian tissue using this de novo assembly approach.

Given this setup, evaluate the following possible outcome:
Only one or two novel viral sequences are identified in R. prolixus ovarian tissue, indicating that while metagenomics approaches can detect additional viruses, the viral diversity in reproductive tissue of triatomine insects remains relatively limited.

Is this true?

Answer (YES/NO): NO